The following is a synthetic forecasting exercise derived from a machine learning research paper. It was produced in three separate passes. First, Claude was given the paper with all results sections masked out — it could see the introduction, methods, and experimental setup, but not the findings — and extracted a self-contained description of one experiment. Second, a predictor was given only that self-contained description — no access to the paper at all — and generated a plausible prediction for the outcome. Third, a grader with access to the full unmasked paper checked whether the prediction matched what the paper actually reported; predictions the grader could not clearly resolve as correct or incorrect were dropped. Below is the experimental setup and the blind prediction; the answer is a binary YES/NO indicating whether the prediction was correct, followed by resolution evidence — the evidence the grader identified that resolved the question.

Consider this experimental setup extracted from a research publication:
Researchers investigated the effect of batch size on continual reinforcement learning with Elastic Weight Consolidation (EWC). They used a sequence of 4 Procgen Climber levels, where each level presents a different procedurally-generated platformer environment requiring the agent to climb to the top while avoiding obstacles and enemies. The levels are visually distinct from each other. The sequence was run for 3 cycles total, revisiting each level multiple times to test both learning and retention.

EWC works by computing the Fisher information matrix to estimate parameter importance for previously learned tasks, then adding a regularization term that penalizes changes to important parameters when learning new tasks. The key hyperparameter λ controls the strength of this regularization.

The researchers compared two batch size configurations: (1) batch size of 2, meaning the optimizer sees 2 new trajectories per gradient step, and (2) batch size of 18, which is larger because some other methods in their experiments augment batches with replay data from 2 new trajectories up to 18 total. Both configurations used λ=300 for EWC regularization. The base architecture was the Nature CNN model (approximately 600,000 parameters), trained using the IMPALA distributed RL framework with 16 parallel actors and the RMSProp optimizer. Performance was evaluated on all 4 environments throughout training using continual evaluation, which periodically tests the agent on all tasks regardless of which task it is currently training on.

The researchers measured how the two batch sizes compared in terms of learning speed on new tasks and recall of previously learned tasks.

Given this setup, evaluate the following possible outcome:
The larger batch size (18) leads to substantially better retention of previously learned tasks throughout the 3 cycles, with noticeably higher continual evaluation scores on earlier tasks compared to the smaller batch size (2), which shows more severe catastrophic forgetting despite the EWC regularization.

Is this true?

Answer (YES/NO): NO